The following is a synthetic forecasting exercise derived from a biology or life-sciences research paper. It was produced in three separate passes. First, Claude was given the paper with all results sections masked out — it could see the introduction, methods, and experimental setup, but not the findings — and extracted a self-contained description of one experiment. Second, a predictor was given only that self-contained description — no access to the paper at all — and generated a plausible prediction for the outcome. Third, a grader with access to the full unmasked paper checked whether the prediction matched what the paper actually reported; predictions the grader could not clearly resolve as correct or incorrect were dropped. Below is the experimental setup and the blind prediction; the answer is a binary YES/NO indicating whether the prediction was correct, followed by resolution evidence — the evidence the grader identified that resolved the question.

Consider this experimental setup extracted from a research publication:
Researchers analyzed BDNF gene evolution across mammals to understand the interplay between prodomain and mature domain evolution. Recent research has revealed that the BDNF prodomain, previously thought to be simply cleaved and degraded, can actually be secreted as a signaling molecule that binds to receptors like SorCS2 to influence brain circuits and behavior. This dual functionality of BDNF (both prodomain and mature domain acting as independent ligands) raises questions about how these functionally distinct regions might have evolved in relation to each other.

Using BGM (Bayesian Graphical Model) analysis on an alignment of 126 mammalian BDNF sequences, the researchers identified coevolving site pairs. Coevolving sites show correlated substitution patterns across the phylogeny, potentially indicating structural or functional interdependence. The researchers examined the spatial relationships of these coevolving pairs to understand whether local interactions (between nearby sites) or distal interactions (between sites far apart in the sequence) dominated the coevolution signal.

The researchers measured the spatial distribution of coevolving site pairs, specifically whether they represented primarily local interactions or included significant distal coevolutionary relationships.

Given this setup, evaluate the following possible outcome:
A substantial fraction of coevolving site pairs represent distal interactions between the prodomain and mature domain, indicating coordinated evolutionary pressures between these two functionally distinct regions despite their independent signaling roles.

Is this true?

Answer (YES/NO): NO